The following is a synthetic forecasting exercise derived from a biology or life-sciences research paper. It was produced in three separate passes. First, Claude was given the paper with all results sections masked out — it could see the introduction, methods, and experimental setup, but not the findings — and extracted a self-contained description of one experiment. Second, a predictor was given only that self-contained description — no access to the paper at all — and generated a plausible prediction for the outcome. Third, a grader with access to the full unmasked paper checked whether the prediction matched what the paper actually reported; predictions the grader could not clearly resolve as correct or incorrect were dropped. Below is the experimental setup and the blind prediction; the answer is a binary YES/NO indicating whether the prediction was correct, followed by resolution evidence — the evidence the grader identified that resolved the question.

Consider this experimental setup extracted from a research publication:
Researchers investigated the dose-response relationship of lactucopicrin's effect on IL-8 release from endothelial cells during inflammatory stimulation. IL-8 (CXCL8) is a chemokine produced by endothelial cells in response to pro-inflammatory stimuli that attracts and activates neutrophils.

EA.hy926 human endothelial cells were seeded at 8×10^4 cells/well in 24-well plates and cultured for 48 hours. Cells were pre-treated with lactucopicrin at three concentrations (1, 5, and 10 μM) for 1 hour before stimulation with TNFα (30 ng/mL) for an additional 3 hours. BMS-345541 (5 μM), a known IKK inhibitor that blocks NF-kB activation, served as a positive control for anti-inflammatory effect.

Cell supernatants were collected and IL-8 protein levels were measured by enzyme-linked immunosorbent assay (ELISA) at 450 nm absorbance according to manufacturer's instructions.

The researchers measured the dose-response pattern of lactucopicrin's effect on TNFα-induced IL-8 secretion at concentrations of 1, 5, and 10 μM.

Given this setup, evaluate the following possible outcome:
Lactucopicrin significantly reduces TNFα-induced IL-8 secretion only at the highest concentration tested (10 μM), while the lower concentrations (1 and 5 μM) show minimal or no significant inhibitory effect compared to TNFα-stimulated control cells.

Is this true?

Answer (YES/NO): YES